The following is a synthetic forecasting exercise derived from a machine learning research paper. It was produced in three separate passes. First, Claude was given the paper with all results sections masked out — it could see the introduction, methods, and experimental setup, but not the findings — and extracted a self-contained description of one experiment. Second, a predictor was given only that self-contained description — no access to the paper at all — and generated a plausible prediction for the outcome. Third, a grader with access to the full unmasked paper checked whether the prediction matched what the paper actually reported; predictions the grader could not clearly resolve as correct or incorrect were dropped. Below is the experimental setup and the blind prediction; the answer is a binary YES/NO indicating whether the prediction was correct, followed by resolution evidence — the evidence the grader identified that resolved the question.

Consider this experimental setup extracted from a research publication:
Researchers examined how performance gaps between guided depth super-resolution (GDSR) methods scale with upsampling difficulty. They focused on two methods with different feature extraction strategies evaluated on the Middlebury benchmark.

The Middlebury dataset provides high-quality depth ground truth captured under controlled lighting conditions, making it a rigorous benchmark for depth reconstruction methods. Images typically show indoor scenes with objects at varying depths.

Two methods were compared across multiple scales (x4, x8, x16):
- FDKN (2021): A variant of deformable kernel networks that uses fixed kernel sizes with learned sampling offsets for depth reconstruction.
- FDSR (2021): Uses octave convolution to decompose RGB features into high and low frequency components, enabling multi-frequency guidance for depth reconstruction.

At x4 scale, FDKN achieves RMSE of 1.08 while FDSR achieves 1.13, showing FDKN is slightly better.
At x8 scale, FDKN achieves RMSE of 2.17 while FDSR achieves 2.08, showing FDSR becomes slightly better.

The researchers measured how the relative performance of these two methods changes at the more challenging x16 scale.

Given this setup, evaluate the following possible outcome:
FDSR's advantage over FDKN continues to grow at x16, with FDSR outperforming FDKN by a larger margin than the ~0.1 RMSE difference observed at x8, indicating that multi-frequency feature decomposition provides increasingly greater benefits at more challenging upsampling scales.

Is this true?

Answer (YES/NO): YES